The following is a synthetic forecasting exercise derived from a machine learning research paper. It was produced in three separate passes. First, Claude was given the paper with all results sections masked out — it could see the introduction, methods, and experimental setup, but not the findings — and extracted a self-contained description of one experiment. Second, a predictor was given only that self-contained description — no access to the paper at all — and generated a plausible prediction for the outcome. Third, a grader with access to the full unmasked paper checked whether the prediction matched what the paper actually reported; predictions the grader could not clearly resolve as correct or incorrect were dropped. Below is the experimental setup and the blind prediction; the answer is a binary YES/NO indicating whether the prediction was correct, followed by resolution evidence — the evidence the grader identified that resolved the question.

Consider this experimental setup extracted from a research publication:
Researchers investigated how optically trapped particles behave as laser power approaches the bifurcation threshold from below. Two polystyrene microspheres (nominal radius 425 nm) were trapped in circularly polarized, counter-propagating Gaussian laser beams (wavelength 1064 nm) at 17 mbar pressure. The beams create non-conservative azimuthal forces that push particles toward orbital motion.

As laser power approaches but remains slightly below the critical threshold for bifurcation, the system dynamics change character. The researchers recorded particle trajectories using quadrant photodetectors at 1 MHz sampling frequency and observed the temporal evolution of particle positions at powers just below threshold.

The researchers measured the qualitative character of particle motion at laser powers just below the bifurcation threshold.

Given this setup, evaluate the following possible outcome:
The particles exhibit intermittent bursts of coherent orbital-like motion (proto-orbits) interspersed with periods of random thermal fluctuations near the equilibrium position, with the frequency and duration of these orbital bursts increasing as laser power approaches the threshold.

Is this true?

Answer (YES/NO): YES